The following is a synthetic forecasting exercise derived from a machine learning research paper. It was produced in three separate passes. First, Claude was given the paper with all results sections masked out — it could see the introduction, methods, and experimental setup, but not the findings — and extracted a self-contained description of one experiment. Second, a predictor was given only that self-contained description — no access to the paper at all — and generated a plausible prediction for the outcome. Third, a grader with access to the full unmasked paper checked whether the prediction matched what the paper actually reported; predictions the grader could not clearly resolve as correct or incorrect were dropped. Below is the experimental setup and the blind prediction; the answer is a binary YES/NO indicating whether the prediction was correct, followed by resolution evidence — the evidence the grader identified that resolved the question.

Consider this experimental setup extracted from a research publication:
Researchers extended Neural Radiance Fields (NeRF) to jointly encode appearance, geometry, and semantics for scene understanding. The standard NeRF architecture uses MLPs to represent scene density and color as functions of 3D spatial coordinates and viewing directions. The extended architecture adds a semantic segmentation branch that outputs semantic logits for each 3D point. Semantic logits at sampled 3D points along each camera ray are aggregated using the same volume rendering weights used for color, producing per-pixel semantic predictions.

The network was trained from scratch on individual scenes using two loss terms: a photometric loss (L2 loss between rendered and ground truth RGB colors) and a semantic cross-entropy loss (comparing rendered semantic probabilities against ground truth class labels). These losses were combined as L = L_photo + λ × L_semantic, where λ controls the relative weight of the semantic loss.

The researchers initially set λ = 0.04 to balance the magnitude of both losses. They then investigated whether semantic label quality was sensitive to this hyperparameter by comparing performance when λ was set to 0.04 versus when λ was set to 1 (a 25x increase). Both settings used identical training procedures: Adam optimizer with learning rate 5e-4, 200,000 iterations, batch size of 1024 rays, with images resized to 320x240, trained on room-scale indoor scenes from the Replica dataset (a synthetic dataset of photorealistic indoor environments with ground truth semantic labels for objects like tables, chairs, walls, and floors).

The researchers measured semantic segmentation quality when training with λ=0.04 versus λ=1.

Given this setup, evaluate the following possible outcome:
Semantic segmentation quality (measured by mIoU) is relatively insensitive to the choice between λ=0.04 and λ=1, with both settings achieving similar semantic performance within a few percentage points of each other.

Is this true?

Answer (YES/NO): YES